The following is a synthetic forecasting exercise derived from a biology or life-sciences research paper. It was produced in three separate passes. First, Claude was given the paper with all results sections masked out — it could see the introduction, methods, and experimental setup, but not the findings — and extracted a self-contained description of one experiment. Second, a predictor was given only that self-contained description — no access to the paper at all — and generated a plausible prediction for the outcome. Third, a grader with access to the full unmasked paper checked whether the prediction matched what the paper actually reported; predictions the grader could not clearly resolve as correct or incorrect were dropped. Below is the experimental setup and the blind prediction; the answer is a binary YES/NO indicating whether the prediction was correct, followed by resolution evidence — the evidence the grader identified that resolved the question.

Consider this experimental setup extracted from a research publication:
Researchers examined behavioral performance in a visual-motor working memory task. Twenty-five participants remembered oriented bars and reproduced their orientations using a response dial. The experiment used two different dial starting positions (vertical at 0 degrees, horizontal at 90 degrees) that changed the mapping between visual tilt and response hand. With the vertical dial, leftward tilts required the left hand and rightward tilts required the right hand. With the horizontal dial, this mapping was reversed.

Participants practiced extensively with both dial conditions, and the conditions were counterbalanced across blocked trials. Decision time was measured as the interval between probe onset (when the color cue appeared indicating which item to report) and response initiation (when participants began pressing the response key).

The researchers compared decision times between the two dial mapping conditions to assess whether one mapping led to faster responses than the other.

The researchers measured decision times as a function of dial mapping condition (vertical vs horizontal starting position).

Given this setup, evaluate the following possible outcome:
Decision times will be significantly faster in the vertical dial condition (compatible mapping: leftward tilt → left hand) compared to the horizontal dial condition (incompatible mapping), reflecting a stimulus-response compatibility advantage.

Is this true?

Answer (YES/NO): NO